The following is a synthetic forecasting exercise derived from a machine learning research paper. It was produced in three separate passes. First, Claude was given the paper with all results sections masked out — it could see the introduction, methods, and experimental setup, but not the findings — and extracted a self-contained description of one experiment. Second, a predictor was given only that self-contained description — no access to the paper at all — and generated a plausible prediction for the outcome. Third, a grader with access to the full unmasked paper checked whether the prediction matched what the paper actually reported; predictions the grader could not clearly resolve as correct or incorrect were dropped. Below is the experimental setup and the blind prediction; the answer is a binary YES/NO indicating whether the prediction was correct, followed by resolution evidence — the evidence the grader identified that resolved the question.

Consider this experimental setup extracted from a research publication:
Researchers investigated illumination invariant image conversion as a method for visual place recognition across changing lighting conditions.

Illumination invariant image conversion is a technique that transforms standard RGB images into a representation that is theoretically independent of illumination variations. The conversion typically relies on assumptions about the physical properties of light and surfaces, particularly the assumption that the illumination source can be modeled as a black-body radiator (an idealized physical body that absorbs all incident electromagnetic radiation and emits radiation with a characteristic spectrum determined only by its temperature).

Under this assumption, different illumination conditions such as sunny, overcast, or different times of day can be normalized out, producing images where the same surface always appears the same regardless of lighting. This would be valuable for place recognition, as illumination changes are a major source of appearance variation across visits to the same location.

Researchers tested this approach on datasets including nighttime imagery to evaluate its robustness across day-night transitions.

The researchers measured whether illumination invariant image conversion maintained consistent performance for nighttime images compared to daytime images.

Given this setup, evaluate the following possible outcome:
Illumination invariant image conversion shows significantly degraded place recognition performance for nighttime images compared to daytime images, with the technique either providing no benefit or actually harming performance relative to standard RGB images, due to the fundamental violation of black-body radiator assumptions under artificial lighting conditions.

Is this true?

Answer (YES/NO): YES